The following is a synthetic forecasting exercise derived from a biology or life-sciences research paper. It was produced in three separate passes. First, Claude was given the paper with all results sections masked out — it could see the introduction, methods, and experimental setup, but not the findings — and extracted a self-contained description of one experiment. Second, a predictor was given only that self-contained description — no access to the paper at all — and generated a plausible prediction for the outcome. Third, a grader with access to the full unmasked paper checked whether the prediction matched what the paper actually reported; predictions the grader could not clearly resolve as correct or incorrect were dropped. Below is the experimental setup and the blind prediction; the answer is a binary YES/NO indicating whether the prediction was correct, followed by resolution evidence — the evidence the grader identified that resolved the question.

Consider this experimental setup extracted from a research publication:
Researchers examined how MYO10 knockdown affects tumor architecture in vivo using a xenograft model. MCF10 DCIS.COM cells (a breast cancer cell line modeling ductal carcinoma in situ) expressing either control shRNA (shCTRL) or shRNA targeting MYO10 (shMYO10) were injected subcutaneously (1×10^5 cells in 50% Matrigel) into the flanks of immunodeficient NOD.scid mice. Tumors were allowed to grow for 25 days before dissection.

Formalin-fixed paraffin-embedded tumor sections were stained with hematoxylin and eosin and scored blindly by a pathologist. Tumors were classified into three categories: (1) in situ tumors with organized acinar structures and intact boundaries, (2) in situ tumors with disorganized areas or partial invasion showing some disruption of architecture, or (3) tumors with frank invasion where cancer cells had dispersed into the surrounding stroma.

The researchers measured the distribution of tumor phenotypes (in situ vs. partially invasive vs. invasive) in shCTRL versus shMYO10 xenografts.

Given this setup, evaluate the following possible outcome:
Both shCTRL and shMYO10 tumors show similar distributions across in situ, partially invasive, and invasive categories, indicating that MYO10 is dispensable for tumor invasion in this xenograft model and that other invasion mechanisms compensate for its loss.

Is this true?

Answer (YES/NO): NO